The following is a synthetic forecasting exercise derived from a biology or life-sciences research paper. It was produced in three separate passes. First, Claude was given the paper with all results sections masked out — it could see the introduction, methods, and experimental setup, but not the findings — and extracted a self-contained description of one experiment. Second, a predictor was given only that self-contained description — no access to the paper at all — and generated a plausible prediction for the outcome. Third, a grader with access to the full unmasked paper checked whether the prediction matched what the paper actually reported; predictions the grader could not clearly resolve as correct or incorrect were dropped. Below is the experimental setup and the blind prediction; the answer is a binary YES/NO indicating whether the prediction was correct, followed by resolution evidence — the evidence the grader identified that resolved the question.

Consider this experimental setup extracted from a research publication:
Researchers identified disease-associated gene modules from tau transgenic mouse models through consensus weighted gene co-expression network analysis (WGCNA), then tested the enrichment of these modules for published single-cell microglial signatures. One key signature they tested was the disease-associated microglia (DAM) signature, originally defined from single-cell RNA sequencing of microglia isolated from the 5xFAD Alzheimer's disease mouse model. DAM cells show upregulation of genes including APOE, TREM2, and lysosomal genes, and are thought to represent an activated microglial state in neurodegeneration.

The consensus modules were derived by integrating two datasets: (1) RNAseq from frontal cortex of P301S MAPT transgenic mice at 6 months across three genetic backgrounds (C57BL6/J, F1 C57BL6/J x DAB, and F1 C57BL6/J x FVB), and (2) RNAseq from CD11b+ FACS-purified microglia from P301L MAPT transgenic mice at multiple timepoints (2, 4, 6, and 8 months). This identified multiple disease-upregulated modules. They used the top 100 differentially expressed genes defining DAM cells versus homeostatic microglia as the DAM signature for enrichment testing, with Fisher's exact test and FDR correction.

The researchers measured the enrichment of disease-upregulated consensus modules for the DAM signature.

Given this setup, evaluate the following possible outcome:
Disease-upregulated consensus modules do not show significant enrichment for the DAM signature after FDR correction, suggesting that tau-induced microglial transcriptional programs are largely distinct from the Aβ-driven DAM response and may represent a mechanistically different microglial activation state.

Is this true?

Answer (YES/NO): NO